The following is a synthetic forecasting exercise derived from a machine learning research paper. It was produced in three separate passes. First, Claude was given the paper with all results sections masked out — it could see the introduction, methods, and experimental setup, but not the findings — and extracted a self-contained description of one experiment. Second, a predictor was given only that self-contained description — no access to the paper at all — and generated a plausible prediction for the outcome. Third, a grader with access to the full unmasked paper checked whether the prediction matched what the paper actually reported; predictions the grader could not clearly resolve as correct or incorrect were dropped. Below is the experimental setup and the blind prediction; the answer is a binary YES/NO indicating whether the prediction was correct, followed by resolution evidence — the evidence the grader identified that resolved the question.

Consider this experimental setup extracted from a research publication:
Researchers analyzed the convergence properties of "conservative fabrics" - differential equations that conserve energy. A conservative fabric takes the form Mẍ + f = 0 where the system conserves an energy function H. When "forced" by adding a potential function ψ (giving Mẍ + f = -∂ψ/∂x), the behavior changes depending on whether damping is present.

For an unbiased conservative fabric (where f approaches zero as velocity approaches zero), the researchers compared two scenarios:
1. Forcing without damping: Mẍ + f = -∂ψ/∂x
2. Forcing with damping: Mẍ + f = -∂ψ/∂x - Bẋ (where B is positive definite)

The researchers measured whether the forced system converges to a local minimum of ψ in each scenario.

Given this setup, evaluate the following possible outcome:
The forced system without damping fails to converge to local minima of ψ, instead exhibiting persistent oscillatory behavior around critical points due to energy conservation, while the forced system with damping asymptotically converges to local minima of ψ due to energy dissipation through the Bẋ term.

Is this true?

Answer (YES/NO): NO